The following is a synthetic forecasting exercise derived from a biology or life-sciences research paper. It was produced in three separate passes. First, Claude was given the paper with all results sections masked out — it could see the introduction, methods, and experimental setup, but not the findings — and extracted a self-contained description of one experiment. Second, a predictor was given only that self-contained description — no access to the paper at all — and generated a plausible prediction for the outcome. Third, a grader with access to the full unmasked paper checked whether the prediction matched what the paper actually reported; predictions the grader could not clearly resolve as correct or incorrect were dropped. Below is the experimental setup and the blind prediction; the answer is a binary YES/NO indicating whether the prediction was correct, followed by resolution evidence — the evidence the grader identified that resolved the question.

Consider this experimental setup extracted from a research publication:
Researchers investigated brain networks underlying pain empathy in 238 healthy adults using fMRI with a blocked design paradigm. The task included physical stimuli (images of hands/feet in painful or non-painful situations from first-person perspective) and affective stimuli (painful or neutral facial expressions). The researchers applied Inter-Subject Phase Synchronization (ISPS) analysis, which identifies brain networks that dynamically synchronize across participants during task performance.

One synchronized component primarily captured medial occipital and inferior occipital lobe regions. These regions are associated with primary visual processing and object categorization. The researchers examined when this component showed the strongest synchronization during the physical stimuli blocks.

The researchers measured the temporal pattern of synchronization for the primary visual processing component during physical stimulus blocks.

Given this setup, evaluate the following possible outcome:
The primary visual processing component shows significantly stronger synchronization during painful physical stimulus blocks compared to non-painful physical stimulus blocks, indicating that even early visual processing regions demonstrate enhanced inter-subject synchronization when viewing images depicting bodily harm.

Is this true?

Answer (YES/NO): NO